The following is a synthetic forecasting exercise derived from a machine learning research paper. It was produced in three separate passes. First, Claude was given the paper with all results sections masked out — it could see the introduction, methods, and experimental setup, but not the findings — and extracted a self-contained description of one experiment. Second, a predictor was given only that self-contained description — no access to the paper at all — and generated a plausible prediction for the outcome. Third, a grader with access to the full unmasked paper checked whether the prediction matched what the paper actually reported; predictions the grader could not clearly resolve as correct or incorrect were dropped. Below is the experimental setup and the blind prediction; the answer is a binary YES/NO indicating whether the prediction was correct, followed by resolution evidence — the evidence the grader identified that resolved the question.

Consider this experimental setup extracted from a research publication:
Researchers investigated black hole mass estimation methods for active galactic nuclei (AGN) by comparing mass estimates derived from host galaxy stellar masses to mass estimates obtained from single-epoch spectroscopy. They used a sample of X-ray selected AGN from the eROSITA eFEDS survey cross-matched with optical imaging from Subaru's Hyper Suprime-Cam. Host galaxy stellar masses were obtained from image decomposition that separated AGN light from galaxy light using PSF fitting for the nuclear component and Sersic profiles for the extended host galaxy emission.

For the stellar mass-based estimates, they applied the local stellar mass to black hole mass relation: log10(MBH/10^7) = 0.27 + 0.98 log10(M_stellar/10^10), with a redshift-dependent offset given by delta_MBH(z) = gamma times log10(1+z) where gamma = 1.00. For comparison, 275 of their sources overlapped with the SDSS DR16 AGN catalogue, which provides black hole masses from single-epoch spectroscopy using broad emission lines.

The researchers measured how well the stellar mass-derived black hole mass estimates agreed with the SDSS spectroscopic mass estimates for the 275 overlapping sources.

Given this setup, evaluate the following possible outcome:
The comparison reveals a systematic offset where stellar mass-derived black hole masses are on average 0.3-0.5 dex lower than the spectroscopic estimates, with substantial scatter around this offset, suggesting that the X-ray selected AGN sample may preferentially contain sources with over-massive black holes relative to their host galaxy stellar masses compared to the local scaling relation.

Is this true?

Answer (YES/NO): NO